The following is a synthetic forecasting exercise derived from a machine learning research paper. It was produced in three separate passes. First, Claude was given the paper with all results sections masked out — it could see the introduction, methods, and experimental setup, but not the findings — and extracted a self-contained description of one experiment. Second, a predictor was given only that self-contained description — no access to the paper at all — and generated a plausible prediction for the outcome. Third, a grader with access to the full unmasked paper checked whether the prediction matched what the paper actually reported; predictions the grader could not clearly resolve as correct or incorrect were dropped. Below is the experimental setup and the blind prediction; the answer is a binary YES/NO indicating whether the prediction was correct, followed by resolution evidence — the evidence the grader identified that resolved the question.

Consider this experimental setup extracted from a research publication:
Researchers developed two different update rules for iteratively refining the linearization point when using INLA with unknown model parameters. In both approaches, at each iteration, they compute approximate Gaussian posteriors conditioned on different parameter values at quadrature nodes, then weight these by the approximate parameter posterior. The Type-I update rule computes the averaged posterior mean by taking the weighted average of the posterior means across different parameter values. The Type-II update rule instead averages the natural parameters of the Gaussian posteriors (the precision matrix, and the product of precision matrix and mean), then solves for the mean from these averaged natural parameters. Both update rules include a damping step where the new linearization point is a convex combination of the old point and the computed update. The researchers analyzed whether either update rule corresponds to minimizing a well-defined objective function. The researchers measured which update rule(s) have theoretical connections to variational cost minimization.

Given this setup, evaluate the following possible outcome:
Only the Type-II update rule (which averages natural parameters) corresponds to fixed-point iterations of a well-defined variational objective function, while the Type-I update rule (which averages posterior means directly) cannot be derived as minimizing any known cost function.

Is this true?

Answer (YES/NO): NO